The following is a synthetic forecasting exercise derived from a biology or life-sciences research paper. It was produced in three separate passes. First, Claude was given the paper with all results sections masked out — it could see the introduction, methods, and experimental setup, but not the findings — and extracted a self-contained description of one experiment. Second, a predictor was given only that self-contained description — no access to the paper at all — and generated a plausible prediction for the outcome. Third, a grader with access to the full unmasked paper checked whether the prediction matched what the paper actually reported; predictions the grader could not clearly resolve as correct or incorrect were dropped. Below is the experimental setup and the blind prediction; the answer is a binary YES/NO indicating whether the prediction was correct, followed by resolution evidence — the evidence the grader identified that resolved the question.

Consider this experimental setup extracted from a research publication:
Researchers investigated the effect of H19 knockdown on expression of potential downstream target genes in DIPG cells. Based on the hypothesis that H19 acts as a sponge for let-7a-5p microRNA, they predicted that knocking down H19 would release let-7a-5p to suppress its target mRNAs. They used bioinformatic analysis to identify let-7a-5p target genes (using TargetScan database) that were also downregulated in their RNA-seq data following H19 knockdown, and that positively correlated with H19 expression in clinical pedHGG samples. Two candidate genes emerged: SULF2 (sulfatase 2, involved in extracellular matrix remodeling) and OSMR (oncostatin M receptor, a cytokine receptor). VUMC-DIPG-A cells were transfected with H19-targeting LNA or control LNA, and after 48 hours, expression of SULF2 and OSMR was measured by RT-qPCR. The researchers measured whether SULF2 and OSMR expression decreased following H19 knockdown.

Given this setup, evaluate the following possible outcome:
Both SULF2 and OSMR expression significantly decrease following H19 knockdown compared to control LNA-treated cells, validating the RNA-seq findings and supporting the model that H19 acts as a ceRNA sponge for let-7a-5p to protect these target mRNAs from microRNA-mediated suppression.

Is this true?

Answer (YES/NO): NO